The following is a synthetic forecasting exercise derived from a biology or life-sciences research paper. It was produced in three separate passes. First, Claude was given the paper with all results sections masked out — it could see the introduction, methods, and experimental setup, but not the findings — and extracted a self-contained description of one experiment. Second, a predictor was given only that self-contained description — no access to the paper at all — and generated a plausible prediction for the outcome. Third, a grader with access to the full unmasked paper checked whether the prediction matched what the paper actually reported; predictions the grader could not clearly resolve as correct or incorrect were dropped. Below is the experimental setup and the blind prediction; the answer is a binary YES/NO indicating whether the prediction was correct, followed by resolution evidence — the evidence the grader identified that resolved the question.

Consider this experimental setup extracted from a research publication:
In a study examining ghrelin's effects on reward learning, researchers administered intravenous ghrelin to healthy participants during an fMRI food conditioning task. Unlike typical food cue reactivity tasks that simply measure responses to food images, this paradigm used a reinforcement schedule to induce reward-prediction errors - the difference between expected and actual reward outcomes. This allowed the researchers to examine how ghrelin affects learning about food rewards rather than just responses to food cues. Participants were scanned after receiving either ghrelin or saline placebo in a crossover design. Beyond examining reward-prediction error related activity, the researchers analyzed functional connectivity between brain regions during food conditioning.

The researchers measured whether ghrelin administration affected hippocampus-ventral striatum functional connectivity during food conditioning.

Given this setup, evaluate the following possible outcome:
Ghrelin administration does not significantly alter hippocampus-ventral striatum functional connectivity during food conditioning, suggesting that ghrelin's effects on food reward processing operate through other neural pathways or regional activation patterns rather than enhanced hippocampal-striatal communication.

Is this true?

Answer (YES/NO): NO